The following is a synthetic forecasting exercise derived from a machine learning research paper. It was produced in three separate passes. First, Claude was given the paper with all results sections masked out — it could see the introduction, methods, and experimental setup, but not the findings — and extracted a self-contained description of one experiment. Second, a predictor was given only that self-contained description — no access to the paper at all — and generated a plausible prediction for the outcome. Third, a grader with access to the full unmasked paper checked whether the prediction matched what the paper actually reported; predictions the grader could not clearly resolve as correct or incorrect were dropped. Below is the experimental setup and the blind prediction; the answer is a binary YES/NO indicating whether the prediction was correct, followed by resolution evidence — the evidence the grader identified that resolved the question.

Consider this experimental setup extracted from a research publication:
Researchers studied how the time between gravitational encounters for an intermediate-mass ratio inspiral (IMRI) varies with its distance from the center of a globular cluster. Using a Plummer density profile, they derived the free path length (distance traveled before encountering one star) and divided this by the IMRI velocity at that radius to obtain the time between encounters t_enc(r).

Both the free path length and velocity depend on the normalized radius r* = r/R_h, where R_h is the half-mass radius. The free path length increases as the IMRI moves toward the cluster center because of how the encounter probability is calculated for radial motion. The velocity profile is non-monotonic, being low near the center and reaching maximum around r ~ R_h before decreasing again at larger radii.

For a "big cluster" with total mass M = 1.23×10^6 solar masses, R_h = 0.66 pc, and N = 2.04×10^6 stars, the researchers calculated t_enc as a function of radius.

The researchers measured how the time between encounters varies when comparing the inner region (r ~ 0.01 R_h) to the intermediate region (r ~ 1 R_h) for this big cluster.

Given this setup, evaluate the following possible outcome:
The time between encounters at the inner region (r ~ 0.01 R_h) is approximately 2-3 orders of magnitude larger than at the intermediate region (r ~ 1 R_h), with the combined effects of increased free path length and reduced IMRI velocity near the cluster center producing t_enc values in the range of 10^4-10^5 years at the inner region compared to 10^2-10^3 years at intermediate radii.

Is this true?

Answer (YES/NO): NO